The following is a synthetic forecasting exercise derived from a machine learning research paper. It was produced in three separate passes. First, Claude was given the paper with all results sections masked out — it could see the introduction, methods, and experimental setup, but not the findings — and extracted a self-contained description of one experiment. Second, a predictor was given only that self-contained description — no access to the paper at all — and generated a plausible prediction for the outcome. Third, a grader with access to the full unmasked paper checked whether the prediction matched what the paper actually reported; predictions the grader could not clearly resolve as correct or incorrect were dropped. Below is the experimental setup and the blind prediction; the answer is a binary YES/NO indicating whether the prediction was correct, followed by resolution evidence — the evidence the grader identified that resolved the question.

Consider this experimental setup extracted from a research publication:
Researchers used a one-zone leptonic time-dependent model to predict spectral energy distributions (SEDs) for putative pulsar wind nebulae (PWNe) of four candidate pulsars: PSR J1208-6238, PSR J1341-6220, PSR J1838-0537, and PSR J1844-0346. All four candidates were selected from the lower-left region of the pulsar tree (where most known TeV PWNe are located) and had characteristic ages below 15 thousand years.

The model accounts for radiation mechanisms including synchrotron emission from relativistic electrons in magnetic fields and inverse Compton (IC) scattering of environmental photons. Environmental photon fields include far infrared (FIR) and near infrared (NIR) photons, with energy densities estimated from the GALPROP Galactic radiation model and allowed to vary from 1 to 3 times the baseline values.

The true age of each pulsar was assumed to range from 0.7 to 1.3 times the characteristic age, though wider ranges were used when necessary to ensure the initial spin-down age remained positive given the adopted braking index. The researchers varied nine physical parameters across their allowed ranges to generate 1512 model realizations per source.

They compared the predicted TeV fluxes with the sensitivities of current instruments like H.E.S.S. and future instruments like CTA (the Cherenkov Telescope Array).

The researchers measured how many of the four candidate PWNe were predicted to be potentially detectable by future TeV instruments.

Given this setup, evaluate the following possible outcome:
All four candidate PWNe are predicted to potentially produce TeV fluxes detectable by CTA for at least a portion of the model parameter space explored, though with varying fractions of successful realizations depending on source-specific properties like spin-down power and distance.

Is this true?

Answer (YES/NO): NO